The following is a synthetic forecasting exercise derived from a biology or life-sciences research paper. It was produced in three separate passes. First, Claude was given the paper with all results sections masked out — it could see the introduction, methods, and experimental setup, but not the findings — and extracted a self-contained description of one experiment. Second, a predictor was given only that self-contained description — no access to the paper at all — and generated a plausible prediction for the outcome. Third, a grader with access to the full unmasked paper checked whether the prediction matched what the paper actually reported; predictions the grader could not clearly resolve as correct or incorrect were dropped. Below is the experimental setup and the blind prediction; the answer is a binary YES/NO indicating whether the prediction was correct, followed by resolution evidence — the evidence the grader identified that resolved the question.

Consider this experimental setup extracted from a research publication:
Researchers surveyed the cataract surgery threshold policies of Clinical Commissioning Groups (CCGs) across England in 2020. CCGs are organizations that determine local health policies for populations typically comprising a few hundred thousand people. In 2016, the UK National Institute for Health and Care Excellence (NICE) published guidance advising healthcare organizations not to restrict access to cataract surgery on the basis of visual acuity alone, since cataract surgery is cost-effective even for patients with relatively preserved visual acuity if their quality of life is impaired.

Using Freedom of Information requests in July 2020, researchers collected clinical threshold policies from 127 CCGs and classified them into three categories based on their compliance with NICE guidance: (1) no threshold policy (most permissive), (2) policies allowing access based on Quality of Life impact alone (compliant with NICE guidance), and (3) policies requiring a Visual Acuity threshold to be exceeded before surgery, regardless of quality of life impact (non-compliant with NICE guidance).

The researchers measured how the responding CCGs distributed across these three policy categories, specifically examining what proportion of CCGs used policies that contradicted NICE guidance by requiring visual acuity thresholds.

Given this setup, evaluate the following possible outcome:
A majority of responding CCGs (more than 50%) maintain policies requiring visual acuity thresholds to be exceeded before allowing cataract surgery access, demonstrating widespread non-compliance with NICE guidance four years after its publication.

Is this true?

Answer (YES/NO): NO